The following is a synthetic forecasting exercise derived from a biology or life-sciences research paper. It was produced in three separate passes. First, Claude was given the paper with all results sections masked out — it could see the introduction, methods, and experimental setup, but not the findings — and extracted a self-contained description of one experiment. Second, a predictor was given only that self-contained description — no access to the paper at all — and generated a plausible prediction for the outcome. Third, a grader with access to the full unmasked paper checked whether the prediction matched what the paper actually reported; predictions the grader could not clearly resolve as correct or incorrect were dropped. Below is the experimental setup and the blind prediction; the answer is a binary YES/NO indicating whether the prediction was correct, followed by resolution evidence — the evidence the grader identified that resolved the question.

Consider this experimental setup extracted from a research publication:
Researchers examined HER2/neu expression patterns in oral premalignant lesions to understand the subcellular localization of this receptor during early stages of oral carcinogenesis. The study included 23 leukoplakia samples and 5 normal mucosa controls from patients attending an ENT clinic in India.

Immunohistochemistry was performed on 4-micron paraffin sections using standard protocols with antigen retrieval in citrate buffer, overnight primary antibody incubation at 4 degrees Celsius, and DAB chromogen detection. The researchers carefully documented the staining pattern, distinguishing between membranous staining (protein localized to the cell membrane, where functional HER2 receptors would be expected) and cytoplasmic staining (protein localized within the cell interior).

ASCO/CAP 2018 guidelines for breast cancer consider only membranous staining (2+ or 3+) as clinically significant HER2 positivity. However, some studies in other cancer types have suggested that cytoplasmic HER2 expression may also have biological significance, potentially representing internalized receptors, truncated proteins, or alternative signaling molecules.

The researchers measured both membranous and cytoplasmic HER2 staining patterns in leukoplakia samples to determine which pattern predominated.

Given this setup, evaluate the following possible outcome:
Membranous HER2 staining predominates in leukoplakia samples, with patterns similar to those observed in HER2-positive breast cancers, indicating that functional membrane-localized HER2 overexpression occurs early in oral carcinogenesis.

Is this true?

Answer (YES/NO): NO